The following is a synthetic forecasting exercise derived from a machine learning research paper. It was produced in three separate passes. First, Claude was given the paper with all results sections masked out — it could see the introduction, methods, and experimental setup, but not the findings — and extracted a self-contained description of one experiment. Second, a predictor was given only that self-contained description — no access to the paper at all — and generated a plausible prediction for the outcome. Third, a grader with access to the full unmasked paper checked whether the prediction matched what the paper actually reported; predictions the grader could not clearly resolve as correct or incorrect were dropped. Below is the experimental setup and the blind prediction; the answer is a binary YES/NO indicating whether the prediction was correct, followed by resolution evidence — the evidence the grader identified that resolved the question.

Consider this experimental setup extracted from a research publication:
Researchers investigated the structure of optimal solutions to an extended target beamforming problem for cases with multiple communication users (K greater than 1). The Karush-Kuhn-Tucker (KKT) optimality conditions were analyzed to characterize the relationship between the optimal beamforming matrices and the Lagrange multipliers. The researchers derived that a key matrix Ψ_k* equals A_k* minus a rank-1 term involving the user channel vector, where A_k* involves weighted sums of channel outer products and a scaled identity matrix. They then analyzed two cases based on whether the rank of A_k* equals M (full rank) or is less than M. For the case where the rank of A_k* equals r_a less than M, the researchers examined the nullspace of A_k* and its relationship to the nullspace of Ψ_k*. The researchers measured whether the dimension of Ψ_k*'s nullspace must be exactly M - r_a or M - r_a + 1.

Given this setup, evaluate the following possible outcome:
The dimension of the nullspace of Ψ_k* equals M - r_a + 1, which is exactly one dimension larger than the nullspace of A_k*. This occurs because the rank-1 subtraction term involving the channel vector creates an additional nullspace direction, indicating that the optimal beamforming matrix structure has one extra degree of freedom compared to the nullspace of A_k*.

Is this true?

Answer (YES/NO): YES